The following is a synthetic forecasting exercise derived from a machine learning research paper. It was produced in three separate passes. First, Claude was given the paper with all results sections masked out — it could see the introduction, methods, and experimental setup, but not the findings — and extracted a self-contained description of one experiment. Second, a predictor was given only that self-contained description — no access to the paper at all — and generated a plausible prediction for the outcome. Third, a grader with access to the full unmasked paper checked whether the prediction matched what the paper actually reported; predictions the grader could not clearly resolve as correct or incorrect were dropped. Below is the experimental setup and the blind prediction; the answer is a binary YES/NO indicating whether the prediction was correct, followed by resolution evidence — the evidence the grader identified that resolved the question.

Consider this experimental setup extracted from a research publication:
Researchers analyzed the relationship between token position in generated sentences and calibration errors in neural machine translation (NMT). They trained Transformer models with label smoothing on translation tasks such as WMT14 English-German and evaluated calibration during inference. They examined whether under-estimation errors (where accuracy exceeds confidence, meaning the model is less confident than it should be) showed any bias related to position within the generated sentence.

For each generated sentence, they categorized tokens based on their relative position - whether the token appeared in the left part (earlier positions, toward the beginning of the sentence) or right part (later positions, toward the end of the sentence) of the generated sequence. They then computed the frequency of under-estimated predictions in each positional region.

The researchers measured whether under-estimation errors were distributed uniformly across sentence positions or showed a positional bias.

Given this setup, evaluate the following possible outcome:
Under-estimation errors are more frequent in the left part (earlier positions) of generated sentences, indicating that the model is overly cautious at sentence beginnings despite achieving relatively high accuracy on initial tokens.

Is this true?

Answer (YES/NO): YES